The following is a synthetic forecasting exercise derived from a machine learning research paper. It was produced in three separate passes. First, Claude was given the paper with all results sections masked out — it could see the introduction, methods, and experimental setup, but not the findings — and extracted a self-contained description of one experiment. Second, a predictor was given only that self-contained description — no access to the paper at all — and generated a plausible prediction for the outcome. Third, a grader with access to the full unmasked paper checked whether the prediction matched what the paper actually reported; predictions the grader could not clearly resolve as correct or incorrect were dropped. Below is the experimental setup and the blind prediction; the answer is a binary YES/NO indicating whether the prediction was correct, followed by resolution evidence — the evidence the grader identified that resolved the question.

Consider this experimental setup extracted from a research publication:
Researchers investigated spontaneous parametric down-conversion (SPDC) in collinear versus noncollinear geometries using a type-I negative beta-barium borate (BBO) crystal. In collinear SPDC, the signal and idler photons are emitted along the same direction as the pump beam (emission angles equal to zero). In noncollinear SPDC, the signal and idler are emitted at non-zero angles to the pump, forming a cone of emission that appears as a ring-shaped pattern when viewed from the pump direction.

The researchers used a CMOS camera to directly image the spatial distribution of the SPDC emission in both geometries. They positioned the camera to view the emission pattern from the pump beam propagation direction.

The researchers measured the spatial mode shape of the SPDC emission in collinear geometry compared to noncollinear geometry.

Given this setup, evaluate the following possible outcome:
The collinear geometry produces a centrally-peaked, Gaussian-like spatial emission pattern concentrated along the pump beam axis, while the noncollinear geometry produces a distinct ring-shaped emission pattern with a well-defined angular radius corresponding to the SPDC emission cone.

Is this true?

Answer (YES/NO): YES